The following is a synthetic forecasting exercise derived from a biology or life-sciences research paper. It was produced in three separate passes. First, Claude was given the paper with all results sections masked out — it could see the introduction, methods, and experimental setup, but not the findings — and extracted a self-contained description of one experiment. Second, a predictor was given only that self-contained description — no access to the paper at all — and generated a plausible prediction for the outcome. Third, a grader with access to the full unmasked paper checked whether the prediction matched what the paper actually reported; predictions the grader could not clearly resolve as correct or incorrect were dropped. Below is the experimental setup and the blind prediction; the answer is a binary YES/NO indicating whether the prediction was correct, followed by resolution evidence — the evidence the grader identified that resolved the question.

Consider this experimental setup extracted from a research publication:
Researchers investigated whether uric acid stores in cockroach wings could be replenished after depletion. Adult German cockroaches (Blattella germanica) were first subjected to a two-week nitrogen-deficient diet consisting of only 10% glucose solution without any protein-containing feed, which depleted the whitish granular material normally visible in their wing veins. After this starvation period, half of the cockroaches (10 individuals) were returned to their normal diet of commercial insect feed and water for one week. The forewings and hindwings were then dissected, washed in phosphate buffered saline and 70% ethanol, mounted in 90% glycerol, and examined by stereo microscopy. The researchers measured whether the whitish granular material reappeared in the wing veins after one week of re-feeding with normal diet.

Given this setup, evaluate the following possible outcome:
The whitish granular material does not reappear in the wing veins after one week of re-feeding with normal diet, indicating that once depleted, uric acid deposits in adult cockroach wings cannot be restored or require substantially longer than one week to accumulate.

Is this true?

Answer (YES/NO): NO